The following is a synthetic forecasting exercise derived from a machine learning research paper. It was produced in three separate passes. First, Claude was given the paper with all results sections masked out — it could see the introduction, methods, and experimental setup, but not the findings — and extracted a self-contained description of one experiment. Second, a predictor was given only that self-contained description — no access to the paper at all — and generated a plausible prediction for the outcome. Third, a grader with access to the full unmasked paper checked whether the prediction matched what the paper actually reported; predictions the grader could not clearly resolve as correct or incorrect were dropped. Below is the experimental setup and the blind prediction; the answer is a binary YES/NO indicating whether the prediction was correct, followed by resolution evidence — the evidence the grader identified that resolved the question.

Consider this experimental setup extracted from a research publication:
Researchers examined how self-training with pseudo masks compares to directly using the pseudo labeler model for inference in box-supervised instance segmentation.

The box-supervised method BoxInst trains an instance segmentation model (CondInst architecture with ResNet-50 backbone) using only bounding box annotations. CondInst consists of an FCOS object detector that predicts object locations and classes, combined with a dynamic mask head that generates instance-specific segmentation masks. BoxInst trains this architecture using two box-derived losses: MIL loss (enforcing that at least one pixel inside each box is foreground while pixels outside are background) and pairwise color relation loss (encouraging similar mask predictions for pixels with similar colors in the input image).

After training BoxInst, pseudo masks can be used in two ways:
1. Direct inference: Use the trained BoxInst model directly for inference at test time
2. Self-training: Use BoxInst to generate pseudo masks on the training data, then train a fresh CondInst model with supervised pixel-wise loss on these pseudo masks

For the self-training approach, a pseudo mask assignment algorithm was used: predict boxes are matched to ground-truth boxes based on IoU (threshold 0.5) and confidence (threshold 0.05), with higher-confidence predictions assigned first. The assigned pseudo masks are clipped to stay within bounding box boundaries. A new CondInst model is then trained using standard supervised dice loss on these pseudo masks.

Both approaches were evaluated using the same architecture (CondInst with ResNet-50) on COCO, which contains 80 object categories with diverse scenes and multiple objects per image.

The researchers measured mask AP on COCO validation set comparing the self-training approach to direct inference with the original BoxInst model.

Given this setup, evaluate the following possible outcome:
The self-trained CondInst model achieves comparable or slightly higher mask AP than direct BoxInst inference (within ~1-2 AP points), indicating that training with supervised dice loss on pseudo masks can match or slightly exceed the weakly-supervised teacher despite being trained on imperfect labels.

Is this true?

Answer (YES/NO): YES